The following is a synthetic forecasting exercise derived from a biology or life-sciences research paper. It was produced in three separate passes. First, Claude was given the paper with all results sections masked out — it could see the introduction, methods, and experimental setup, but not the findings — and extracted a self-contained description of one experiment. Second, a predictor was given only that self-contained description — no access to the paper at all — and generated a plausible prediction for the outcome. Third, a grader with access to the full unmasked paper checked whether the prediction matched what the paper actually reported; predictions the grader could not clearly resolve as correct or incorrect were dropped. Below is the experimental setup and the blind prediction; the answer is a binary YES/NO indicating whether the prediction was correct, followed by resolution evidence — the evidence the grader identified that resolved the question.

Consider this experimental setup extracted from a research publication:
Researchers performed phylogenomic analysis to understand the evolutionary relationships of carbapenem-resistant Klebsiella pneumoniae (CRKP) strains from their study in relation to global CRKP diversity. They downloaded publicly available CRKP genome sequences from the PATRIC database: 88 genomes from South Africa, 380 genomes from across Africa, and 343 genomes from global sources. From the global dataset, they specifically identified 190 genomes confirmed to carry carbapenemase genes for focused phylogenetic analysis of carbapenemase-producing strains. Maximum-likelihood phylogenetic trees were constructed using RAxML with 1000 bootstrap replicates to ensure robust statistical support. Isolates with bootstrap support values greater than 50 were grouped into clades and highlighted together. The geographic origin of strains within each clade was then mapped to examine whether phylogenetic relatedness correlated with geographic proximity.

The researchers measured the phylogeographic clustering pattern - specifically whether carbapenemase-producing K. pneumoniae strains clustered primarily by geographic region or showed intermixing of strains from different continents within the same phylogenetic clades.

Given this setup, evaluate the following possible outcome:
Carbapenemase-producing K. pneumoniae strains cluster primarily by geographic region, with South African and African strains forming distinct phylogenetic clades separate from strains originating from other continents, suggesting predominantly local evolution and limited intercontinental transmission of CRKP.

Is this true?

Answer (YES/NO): NO